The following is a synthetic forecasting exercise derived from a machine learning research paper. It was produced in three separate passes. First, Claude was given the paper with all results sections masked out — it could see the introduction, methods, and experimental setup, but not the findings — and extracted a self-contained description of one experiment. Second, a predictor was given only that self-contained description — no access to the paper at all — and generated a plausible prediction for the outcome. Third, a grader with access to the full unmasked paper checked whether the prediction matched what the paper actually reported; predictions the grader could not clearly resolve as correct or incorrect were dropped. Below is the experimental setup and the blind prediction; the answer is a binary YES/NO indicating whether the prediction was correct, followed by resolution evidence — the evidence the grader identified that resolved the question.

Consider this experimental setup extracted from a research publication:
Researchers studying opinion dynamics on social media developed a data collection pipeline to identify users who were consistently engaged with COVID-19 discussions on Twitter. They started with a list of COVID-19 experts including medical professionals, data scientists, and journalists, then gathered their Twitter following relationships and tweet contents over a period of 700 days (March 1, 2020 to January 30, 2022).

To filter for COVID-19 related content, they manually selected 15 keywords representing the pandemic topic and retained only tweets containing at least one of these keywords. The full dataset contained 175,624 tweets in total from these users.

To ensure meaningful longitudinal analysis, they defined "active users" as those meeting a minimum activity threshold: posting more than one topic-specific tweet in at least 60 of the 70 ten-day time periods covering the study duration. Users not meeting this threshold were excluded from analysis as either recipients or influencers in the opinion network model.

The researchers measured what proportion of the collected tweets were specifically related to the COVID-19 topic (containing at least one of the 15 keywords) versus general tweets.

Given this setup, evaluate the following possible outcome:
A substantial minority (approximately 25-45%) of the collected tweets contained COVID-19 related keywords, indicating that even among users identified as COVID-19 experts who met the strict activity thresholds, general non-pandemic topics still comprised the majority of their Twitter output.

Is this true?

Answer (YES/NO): NO